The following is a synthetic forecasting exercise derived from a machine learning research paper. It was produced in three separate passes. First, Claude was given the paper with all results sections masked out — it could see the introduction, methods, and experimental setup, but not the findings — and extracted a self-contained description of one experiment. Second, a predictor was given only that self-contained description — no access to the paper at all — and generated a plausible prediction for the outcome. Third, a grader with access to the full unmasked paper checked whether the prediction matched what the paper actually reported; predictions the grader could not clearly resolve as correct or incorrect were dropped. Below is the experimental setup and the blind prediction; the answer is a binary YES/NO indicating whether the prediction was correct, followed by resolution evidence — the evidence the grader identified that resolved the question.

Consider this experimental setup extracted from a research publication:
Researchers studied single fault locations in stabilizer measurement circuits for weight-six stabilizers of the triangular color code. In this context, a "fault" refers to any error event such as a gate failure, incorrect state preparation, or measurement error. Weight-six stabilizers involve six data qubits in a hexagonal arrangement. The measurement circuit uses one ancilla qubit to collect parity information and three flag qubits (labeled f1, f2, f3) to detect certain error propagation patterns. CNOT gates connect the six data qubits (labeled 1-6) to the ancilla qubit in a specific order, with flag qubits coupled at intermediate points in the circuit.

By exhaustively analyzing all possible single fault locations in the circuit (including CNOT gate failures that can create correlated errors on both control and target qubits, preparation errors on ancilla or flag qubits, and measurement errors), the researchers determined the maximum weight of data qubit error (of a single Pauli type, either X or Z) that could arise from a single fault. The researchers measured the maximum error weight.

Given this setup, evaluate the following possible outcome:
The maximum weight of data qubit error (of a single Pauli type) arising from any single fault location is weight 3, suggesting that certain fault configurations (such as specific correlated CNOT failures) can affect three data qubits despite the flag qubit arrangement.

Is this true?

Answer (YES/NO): NO